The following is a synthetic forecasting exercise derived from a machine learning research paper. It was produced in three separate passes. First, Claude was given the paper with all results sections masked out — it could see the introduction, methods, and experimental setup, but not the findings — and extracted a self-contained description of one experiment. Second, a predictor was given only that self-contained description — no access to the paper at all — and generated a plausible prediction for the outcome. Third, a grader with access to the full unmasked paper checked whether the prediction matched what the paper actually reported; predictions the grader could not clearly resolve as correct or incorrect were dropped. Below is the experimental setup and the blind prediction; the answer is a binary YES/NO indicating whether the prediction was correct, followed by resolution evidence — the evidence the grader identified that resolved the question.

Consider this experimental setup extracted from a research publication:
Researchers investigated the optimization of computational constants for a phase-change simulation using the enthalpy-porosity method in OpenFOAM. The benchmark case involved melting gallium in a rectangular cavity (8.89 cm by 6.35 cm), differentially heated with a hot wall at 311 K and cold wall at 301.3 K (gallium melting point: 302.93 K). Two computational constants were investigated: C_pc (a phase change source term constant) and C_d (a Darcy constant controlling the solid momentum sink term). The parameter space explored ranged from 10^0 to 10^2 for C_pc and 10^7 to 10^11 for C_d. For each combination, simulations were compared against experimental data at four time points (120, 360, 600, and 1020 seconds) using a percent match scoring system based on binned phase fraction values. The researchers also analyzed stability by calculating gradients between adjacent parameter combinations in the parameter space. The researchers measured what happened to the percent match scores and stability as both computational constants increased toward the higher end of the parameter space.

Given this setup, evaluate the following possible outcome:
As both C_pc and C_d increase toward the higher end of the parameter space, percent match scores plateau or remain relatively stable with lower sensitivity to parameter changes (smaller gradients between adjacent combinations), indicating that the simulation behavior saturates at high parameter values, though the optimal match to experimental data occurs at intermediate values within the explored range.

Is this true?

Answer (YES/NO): NO